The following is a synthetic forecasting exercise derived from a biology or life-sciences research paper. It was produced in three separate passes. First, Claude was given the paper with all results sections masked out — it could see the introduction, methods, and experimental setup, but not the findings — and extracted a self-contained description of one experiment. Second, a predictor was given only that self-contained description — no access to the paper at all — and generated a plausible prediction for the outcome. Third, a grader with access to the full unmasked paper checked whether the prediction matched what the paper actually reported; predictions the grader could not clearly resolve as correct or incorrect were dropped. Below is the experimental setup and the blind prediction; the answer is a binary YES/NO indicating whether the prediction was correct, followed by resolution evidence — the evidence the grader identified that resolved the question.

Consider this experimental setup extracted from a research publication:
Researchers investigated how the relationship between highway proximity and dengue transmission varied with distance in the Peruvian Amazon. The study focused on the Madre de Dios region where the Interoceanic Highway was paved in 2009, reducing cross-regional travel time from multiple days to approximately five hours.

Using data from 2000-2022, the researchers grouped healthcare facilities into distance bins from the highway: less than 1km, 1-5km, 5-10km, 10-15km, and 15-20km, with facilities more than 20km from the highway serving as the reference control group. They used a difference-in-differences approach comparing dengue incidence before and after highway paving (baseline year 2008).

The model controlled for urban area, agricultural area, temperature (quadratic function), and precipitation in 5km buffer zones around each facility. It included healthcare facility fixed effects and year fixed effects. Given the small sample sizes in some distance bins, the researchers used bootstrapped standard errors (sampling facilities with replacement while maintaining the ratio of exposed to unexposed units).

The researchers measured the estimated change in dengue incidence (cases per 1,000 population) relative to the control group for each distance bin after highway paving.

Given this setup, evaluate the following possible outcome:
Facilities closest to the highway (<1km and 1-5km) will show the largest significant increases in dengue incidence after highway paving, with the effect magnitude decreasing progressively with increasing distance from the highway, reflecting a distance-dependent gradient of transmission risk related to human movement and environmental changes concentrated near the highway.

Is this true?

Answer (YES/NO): NO